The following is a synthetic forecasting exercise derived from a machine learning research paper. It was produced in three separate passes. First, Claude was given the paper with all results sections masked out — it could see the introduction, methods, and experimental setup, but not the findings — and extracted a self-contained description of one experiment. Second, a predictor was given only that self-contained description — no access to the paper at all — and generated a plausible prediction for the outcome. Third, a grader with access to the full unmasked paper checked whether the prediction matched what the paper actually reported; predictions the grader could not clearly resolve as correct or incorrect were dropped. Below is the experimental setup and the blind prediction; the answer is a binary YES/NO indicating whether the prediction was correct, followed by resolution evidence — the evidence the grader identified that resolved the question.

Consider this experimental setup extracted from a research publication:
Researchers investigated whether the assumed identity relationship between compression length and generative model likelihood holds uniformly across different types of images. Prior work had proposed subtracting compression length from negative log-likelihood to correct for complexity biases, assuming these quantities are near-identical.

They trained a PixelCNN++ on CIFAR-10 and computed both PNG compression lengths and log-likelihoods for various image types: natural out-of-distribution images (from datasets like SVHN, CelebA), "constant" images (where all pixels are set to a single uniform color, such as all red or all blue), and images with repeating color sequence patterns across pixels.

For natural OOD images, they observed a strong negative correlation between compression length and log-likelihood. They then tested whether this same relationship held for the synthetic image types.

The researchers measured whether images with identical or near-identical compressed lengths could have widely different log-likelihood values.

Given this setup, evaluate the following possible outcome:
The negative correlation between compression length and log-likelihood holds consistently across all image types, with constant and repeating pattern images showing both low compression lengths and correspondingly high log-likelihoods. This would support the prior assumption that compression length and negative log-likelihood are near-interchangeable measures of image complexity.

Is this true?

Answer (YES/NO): NO